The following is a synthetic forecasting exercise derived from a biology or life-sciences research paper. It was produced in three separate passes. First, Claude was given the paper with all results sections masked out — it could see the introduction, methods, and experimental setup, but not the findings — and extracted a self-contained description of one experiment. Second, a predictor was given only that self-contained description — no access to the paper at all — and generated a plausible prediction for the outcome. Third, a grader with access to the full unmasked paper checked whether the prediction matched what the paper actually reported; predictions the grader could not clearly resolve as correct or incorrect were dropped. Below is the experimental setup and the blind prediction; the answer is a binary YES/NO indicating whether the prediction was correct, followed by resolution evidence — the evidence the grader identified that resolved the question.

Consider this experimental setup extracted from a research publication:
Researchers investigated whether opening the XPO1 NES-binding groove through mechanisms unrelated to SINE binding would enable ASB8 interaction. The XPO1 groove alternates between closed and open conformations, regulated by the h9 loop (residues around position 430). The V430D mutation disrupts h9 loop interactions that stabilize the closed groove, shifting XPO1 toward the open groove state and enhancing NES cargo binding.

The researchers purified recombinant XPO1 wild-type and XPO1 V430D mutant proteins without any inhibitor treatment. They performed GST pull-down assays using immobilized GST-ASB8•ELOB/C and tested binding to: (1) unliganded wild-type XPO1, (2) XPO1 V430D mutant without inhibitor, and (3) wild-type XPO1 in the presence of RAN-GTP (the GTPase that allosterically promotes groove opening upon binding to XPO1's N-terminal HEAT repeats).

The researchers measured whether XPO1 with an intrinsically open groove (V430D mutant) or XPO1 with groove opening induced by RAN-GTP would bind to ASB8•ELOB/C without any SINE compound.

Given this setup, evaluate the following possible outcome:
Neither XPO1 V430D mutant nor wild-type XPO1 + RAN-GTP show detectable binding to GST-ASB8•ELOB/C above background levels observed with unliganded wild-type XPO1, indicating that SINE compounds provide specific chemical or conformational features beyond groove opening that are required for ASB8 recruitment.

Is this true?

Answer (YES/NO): NO